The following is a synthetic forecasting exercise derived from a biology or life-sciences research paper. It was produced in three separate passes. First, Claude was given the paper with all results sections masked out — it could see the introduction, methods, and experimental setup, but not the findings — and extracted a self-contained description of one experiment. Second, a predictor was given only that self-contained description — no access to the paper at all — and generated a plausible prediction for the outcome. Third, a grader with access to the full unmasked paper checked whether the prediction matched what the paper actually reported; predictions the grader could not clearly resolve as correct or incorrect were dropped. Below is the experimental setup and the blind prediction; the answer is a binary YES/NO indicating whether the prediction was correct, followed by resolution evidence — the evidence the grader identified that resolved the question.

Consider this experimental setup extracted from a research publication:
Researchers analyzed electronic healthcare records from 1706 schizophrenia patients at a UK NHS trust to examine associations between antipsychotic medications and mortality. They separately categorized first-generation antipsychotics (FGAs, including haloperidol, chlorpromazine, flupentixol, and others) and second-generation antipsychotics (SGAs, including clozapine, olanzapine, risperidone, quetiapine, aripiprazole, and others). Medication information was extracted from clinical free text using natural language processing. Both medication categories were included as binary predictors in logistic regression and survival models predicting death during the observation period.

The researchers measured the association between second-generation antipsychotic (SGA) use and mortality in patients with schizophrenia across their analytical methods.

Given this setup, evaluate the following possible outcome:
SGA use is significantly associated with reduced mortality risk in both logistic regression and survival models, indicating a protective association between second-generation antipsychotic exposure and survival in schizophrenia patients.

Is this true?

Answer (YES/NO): YES